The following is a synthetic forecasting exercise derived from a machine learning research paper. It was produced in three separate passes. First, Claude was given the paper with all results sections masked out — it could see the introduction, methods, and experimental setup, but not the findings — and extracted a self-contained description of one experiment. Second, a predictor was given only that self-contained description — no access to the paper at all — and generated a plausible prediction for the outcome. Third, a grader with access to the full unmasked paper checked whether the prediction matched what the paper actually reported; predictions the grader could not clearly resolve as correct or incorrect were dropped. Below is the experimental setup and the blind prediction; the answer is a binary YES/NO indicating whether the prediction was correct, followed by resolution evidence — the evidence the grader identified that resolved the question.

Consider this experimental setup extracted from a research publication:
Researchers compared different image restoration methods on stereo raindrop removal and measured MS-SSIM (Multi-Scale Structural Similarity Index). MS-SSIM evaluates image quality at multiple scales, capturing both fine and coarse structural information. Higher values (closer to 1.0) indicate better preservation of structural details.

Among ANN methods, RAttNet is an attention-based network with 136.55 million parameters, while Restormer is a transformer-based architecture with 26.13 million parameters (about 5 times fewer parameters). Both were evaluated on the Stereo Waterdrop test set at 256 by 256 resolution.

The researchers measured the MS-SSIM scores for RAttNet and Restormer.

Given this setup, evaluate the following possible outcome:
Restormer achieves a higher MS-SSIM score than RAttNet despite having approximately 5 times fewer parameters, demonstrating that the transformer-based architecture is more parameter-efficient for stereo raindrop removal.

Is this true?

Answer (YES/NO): NO